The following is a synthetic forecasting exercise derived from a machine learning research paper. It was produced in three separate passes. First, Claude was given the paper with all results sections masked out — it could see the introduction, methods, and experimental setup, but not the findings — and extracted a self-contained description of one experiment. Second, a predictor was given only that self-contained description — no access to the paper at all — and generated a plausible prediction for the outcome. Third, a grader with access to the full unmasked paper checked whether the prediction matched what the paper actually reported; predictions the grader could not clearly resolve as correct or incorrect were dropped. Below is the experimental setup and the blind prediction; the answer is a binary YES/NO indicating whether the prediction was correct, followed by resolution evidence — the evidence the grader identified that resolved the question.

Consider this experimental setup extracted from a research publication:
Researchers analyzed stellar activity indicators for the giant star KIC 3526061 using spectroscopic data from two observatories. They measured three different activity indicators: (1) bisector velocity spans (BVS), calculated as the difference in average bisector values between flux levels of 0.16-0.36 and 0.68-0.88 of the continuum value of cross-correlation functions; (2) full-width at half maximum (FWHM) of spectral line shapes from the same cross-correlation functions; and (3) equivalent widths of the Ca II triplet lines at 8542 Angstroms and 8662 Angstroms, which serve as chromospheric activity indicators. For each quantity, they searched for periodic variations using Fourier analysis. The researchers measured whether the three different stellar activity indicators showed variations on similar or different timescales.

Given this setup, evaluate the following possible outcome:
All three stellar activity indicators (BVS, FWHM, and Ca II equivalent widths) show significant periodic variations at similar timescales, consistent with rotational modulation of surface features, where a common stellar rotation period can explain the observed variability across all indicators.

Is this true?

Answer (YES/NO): NO